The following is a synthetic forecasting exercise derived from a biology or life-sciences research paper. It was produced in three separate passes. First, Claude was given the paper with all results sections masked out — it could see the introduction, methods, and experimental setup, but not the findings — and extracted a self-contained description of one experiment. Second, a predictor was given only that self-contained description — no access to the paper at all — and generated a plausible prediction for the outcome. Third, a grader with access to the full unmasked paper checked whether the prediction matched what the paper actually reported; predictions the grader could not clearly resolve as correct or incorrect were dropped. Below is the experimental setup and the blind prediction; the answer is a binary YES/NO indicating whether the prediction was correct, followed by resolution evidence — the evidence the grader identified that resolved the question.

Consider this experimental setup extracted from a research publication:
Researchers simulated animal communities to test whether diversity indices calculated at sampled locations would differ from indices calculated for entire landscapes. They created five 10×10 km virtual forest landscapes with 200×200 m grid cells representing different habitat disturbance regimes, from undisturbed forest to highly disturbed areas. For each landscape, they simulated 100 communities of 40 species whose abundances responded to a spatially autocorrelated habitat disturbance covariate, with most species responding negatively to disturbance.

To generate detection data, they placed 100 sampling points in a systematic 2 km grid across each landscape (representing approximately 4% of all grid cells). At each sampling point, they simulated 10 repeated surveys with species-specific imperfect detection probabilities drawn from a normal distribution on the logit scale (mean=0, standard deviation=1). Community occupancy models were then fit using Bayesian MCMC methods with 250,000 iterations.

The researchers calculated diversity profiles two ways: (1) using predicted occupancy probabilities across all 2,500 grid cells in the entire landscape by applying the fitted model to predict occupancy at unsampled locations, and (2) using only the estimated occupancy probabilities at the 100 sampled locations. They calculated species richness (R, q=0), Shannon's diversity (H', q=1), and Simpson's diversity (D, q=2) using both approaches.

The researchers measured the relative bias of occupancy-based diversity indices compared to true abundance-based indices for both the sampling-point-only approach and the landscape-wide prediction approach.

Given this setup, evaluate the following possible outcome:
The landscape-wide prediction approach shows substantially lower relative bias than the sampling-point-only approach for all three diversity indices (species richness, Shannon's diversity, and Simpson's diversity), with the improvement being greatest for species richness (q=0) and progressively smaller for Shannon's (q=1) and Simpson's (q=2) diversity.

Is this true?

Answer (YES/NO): NO